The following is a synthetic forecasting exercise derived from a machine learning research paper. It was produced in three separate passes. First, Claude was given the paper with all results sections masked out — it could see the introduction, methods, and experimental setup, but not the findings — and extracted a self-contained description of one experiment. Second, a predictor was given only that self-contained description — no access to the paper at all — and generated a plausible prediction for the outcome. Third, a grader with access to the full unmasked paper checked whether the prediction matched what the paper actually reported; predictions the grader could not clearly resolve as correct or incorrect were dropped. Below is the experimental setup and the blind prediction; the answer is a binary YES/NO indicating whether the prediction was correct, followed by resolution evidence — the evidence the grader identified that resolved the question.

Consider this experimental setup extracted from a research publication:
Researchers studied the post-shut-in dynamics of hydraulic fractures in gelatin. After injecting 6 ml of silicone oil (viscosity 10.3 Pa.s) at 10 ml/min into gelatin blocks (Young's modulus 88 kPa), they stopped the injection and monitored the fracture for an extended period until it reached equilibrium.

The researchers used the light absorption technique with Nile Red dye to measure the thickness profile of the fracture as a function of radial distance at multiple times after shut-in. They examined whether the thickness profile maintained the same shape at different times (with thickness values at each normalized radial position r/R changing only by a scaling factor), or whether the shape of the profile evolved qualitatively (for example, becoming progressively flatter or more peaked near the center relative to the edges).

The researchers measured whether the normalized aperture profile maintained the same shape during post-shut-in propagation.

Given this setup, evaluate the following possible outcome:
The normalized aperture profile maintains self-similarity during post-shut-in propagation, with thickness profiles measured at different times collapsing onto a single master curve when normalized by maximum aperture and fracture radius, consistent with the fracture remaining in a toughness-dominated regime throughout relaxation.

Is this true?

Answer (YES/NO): NO